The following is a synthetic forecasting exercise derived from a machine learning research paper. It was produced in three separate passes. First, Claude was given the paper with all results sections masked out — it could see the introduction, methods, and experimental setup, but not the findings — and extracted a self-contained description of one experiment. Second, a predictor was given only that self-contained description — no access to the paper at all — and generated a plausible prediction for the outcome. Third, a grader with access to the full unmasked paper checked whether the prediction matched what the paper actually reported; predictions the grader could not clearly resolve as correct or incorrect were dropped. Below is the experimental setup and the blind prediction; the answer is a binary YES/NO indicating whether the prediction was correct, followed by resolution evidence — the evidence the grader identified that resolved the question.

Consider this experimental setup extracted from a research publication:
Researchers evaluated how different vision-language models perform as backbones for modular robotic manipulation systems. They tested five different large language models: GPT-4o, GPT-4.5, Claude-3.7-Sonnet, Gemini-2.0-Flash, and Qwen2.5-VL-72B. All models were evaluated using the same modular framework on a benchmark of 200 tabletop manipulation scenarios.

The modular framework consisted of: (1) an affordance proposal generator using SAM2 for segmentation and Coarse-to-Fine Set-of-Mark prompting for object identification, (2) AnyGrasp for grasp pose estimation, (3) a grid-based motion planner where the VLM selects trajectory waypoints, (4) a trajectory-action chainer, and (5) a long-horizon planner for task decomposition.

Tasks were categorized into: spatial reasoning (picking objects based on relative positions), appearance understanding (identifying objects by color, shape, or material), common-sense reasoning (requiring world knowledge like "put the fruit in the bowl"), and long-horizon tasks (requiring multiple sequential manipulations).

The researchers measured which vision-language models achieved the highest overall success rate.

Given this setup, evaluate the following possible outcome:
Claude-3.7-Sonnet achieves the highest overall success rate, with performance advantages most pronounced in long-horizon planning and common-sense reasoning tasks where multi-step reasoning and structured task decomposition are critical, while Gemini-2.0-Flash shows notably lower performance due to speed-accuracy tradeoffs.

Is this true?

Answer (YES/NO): NO